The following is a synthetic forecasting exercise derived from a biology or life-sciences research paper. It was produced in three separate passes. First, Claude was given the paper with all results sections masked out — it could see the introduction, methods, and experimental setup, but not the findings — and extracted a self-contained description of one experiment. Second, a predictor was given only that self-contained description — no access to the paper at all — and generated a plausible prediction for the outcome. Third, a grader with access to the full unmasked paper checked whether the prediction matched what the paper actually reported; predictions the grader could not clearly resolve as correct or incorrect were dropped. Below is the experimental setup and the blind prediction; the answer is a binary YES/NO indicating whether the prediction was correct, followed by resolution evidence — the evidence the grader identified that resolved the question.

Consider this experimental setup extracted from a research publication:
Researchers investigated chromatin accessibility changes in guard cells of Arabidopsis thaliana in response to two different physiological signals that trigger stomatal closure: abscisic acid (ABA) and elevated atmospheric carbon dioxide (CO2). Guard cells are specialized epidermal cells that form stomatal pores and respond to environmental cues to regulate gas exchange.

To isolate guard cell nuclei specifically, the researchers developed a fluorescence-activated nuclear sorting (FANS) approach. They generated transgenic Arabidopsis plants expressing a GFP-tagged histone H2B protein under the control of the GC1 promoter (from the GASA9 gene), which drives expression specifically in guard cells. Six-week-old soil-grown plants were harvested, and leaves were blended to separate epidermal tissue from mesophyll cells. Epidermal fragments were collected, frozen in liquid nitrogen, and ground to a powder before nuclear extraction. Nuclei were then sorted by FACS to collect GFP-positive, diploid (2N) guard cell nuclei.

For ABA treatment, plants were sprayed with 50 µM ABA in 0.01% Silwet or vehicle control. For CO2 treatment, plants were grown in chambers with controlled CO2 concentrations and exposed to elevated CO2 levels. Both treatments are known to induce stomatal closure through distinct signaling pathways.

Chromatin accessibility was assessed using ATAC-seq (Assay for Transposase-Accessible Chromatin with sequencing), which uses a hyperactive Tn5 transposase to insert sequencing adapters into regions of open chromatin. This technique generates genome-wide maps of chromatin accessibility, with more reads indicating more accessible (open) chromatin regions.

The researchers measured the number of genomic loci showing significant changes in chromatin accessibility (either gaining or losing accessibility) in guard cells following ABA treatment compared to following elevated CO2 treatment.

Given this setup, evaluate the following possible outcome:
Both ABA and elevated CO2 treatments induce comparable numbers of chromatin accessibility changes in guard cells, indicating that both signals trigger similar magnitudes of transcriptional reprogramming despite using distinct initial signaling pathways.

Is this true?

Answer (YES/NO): NO